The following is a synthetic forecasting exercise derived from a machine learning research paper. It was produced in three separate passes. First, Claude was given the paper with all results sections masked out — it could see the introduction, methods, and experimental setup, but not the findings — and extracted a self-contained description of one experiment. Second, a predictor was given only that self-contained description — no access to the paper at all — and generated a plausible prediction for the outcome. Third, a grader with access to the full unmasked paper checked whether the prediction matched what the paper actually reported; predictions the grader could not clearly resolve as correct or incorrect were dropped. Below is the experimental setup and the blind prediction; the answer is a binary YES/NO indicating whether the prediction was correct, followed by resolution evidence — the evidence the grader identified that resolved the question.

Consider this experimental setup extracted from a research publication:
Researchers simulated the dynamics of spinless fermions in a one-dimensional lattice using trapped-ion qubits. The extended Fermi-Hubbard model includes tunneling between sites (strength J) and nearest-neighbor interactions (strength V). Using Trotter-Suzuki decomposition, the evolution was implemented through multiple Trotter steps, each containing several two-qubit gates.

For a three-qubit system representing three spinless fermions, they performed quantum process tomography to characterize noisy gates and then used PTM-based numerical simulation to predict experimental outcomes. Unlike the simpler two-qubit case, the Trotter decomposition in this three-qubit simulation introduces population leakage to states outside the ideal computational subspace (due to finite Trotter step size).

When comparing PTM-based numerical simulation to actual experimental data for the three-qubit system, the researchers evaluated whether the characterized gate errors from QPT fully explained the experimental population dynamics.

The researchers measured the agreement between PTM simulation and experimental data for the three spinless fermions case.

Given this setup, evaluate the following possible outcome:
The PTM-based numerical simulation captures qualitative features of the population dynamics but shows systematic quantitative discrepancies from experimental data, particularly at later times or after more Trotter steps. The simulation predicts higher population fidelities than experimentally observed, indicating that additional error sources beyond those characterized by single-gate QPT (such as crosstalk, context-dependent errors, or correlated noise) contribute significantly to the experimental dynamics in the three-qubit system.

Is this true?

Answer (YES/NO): YES